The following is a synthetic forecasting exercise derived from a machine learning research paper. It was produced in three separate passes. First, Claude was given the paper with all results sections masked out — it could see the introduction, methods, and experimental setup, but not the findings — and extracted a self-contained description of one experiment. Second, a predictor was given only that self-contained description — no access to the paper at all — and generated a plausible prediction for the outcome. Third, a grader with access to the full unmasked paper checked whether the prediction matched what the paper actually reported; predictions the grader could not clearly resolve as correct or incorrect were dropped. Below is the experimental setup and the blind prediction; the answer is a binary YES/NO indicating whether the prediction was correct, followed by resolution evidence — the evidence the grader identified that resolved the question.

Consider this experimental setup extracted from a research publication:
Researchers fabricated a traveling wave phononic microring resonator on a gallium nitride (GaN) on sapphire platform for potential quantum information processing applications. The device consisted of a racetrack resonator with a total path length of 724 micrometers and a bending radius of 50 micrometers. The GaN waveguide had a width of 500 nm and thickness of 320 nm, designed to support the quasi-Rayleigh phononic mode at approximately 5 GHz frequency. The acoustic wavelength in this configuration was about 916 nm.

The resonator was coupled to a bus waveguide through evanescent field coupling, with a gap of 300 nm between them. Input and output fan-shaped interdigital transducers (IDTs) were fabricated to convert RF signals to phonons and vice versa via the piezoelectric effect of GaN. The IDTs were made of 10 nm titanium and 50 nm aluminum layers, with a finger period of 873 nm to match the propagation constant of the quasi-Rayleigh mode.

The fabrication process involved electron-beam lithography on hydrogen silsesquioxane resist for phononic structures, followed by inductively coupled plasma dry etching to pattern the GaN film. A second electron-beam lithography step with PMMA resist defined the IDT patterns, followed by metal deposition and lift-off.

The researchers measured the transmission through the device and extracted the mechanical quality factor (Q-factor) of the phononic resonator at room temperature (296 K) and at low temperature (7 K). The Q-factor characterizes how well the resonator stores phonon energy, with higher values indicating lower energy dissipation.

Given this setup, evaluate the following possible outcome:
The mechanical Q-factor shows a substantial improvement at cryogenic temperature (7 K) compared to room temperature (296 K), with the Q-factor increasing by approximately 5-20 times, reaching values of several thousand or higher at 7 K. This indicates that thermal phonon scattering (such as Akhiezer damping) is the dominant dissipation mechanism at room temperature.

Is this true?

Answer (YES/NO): YES